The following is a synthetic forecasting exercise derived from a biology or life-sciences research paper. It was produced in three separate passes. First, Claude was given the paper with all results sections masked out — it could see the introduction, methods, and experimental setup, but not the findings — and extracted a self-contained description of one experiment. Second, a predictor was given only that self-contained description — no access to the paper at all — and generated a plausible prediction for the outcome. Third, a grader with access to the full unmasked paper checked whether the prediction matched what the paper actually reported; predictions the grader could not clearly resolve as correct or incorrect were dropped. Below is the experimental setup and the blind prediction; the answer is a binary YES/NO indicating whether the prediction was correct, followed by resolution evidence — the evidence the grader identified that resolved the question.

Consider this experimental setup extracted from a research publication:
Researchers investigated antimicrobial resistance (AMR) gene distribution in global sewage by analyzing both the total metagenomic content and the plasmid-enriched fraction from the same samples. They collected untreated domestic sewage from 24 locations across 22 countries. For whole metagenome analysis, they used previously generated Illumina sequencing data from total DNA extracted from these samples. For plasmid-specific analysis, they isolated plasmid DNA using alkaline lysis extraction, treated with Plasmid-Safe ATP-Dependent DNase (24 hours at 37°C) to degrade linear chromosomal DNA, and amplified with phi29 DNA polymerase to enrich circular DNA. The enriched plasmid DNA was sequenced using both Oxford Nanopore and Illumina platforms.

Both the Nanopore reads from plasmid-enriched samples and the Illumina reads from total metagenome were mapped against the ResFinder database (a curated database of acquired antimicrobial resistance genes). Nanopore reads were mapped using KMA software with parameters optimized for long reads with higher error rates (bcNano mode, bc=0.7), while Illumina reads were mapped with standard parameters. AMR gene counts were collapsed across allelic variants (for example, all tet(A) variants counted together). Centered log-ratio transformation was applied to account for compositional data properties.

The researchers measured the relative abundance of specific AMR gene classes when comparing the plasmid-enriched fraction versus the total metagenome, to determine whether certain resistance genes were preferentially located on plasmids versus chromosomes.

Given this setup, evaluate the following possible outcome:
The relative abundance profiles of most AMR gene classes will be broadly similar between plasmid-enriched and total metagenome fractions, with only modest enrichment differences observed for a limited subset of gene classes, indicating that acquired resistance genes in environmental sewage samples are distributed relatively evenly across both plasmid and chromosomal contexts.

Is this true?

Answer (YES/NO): NO